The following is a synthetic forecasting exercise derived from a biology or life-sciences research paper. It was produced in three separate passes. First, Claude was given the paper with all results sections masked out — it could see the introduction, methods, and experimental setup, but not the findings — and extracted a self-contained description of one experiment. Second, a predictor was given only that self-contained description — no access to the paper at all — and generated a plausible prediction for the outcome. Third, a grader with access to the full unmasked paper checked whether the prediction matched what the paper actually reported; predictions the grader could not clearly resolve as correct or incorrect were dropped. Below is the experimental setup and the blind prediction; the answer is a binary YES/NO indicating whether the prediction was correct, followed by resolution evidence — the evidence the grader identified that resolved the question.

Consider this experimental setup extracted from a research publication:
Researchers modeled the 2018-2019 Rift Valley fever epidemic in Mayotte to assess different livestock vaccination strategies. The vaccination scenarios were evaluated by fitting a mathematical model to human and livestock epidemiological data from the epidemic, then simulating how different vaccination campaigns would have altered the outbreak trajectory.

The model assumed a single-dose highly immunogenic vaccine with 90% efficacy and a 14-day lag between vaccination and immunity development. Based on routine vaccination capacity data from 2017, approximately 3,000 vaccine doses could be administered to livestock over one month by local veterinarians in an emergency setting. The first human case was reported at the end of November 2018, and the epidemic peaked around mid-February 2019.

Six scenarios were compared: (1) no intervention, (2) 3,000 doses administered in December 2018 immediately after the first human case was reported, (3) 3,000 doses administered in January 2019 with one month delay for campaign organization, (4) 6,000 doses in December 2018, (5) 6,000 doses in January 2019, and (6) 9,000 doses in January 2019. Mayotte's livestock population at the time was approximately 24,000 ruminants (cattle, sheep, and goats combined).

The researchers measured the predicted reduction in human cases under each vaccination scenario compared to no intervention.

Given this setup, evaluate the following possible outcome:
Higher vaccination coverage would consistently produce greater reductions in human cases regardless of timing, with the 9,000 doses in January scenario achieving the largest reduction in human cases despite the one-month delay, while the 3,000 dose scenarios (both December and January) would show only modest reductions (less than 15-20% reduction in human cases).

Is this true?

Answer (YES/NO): NO